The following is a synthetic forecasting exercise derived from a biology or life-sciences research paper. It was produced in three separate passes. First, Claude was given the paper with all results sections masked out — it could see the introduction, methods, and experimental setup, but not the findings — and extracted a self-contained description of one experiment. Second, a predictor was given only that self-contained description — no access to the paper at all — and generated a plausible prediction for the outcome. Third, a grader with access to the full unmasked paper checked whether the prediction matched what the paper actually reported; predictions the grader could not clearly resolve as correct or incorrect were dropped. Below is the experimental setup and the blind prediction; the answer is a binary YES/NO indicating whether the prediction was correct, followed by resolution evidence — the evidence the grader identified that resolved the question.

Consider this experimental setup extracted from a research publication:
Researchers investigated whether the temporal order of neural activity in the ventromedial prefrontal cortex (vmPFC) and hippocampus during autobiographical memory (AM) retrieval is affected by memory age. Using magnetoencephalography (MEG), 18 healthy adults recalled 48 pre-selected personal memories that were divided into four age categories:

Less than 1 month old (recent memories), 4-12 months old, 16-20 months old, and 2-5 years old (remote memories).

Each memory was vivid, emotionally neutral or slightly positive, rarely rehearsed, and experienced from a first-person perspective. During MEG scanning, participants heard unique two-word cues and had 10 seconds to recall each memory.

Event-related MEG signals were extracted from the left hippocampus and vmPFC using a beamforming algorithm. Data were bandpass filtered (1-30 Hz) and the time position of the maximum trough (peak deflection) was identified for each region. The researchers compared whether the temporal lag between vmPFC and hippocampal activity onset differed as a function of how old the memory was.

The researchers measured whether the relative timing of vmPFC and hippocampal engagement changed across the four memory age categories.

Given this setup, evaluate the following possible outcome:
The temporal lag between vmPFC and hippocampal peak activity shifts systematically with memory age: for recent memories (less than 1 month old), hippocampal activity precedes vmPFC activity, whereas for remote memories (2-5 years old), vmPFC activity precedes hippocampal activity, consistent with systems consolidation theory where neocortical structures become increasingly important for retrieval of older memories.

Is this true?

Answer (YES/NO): NO